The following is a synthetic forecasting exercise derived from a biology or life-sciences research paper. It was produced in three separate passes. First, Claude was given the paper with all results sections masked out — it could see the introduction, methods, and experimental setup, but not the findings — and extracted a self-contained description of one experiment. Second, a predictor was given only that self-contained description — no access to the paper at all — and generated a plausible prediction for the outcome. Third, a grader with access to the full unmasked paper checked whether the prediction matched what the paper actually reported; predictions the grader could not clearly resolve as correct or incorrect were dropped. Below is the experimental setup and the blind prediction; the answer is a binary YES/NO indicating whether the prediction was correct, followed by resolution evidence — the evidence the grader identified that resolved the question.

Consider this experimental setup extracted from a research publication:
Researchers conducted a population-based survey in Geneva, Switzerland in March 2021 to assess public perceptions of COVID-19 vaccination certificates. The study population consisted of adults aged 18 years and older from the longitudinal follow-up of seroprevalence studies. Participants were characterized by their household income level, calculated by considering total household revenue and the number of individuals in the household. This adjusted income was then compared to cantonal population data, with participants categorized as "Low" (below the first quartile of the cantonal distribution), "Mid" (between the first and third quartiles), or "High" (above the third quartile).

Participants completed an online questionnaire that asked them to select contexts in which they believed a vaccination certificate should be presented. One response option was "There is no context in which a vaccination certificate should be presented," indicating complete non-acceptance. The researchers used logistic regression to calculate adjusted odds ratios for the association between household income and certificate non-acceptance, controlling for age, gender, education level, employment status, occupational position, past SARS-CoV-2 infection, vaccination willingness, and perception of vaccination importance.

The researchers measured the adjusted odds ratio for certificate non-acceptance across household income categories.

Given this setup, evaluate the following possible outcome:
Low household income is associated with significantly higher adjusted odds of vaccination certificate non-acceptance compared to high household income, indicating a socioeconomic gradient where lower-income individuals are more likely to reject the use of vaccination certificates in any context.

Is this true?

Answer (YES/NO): NO